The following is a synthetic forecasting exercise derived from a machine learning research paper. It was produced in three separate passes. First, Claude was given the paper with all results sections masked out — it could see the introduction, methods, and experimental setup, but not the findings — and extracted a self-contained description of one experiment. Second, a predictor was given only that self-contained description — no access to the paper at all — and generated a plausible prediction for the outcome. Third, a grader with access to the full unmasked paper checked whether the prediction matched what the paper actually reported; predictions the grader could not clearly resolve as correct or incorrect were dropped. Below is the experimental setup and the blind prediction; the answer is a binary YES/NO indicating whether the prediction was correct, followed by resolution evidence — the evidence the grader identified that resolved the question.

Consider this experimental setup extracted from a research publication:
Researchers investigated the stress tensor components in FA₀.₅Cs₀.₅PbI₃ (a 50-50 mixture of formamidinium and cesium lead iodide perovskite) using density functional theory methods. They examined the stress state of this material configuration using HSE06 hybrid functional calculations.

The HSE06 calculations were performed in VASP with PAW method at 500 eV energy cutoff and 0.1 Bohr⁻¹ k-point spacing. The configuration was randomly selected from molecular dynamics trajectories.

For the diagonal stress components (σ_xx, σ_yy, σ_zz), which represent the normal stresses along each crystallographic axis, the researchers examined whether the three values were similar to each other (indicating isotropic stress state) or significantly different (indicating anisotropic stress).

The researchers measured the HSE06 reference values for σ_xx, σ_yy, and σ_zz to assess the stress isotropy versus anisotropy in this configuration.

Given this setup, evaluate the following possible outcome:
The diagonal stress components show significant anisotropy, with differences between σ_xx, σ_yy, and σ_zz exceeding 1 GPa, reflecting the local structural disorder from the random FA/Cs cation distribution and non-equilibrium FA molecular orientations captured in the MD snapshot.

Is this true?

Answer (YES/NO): NO